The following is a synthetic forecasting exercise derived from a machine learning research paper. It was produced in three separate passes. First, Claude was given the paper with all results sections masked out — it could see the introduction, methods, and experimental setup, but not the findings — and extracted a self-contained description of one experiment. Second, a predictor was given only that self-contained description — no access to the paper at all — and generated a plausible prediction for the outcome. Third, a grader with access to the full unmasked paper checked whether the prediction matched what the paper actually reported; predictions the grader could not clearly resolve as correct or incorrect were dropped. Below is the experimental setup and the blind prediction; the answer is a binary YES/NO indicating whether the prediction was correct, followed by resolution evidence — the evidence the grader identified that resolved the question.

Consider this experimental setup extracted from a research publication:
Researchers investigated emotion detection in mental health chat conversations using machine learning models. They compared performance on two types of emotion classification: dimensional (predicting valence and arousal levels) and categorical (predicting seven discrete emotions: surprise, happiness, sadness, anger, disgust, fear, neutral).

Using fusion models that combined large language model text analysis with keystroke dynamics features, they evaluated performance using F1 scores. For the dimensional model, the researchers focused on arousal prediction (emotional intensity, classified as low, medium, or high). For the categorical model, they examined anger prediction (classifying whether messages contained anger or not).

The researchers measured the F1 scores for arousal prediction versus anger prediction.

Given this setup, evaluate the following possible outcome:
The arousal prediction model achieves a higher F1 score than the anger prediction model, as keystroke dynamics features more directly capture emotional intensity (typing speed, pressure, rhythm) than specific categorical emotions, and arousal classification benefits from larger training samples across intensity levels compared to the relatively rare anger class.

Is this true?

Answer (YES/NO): NO